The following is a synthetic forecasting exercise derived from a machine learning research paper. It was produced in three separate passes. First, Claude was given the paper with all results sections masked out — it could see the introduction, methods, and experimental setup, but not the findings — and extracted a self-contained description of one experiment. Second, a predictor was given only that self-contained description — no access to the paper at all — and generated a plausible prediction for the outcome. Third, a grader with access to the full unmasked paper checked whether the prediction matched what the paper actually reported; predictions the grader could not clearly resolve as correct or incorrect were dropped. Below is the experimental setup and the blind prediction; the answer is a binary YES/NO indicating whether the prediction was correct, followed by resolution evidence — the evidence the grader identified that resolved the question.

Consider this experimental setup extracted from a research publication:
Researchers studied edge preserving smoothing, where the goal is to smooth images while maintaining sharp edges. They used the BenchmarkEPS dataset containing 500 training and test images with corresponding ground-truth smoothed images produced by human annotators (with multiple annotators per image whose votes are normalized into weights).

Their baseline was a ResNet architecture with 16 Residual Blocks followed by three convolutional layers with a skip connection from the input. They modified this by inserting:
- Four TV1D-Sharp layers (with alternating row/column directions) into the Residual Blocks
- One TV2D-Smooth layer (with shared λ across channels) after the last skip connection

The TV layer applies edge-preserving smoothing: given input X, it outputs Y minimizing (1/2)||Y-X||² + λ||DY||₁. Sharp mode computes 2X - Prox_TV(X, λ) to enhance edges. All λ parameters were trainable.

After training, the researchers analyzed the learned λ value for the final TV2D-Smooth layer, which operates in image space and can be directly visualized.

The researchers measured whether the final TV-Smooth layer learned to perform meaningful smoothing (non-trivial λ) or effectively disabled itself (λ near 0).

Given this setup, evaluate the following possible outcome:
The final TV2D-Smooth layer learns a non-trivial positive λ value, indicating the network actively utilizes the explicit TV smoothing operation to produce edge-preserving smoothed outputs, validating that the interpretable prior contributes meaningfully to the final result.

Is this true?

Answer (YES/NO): YES